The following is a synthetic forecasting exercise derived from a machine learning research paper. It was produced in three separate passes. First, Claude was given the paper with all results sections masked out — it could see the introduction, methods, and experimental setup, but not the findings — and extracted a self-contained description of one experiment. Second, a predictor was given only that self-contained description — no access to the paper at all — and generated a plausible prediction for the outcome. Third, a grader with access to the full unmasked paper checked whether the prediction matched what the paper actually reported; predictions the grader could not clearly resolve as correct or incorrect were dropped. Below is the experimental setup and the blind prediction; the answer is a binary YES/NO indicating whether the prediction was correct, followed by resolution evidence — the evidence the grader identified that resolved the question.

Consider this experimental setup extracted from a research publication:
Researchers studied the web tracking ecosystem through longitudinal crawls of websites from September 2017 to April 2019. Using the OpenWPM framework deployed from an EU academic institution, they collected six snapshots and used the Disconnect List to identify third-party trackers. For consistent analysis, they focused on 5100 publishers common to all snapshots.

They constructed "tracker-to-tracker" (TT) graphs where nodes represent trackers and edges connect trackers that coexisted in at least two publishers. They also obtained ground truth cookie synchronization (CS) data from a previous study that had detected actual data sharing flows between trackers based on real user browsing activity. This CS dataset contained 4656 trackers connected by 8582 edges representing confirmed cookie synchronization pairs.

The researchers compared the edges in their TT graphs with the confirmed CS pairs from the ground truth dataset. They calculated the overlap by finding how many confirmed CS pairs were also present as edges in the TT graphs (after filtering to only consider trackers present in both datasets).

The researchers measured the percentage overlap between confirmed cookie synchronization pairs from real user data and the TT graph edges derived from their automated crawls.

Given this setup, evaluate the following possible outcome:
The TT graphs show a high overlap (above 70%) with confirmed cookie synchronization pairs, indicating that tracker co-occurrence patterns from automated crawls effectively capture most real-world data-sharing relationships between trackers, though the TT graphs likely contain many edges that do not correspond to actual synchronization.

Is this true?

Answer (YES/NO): NO